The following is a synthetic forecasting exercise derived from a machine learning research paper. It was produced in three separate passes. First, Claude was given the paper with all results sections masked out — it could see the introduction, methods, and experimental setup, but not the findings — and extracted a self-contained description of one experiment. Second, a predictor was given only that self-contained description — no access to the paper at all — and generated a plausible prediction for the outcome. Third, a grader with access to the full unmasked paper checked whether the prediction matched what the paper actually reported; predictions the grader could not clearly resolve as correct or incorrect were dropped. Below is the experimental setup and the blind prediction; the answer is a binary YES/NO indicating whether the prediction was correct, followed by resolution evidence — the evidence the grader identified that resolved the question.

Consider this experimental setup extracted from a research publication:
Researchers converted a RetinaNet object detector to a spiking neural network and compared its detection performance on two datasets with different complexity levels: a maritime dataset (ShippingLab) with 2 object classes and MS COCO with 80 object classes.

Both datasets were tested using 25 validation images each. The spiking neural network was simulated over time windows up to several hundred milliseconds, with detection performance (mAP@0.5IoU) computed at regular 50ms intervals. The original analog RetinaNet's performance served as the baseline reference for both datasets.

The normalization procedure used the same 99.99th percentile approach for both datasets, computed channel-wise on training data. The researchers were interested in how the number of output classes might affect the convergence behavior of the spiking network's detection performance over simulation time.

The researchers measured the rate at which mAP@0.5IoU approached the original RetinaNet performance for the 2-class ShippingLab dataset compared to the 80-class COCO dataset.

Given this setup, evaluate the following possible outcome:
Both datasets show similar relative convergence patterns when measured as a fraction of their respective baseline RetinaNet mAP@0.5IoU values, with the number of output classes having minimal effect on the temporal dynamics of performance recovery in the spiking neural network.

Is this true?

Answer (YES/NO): NO